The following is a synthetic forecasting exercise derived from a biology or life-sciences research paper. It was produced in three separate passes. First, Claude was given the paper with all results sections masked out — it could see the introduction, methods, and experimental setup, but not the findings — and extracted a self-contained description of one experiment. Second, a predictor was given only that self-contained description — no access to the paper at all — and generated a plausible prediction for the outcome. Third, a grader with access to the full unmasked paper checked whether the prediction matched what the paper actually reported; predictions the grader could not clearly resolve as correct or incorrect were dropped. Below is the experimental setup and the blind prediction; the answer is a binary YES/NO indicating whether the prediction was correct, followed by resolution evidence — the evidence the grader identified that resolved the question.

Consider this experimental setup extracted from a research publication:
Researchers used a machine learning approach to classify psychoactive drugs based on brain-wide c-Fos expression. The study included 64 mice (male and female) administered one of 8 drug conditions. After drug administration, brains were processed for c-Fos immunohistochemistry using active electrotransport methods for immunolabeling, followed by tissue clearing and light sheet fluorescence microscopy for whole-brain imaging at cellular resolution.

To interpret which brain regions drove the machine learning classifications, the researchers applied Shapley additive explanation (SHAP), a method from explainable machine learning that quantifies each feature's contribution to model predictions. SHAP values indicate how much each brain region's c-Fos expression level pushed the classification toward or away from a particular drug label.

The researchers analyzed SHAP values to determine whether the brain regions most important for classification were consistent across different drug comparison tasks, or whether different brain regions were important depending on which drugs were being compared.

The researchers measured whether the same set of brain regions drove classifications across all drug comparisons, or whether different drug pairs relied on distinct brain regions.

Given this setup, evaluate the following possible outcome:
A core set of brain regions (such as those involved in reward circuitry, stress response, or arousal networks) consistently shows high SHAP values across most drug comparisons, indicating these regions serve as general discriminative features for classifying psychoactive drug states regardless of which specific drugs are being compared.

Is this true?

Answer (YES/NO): NO